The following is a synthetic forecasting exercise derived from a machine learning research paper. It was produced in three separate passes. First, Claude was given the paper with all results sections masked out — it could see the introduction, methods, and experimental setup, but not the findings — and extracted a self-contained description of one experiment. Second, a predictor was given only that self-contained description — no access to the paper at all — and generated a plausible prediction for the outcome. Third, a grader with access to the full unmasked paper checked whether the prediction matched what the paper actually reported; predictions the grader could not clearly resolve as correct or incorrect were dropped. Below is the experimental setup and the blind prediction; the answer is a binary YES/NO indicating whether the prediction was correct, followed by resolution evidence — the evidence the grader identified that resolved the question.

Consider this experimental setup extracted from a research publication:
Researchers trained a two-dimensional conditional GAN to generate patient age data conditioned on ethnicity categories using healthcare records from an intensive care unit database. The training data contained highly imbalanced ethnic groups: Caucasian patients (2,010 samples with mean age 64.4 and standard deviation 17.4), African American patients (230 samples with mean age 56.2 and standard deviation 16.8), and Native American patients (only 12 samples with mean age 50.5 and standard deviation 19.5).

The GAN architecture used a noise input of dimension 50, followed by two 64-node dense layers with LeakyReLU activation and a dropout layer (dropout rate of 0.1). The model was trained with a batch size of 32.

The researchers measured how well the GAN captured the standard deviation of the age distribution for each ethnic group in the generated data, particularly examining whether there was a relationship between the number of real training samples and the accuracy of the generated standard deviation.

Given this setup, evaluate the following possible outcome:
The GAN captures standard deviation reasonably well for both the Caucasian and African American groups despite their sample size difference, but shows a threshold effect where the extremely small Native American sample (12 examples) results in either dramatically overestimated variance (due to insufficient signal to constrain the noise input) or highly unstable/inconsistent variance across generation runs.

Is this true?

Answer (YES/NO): NO